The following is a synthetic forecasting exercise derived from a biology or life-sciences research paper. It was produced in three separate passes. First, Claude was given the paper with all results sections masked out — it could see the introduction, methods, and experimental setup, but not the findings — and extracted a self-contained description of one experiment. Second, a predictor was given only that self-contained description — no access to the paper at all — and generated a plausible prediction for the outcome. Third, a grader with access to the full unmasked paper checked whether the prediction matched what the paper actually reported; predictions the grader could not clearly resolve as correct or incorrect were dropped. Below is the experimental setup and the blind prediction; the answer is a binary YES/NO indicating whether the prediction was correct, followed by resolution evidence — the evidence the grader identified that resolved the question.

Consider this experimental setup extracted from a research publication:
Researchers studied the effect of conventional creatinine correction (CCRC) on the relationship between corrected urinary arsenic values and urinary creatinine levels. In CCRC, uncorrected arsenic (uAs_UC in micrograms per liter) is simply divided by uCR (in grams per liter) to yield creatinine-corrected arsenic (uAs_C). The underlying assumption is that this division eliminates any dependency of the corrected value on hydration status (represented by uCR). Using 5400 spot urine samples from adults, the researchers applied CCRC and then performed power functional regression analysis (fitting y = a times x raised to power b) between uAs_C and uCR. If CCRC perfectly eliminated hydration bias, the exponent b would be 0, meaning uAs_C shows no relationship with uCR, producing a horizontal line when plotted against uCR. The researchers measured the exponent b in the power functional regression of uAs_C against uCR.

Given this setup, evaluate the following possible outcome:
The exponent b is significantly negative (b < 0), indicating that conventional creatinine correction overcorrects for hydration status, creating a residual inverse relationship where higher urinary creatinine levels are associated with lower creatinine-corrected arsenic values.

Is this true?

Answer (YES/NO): YES